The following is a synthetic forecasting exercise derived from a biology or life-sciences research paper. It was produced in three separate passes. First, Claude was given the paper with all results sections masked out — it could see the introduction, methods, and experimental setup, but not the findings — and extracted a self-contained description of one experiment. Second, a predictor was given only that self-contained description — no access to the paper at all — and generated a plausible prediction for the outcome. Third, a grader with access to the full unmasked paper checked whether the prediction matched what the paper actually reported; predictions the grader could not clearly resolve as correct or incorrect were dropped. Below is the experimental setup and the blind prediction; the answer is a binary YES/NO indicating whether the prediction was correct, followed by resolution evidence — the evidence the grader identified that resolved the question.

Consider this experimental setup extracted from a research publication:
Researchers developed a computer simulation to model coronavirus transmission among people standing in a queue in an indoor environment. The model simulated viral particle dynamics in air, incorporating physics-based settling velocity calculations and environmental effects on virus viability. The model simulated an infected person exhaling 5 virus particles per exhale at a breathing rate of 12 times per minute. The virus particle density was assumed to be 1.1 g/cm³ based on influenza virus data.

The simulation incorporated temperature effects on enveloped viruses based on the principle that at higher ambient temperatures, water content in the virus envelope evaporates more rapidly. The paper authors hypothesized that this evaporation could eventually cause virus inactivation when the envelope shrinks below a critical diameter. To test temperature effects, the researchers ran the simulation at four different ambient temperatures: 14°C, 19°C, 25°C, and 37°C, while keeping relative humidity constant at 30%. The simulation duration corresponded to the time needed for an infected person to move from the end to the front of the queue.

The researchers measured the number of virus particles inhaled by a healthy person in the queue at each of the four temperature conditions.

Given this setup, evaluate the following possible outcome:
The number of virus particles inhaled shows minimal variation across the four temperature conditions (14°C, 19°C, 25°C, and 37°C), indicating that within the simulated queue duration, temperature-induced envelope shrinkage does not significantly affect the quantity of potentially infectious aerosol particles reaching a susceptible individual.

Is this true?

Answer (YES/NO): YES